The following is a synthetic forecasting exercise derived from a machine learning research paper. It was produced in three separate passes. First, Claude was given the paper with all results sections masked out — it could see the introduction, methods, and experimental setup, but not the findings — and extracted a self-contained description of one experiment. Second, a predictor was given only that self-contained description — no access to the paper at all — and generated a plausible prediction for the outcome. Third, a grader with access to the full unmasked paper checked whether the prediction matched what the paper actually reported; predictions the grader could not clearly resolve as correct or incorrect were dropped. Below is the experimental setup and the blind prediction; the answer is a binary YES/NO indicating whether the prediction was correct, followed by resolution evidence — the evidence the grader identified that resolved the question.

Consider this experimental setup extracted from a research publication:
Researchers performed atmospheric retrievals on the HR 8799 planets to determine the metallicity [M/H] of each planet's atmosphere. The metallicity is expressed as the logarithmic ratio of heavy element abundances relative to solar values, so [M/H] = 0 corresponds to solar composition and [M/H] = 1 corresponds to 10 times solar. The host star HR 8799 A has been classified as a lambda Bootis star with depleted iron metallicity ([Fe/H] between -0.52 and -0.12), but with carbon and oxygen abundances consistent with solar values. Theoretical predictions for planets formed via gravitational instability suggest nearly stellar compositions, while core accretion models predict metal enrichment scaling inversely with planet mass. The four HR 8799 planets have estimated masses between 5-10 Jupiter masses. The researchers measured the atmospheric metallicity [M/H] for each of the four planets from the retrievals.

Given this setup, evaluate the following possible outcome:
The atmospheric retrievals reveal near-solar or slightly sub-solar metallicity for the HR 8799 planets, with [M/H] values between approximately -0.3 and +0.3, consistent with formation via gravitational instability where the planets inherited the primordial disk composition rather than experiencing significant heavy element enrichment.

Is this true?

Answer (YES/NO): NO